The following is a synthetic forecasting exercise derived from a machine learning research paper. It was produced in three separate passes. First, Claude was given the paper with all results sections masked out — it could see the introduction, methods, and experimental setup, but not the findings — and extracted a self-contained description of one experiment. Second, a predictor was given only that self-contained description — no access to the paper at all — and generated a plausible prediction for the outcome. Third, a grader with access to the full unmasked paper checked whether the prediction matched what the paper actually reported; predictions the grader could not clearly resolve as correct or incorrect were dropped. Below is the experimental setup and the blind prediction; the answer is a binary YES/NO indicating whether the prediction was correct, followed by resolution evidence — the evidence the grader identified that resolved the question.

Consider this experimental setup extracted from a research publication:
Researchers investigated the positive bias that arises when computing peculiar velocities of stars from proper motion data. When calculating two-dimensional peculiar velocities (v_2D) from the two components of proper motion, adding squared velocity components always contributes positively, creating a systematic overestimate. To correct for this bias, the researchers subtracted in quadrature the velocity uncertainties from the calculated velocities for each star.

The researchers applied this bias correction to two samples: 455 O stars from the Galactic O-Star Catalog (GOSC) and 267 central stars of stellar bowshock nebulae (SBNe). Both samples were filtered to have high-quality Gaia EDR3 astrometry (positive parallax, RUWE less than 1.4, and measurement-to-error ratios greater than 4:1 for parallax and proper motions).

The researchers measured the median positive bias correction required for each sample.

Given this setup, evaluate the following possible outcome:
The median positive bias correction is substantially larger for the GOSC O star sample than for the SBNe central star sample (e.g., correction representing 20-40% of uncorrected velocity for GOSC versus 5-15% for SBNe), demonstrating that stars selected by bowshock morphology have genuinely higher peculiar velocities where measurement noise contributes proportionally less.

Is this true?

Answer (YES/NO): NO